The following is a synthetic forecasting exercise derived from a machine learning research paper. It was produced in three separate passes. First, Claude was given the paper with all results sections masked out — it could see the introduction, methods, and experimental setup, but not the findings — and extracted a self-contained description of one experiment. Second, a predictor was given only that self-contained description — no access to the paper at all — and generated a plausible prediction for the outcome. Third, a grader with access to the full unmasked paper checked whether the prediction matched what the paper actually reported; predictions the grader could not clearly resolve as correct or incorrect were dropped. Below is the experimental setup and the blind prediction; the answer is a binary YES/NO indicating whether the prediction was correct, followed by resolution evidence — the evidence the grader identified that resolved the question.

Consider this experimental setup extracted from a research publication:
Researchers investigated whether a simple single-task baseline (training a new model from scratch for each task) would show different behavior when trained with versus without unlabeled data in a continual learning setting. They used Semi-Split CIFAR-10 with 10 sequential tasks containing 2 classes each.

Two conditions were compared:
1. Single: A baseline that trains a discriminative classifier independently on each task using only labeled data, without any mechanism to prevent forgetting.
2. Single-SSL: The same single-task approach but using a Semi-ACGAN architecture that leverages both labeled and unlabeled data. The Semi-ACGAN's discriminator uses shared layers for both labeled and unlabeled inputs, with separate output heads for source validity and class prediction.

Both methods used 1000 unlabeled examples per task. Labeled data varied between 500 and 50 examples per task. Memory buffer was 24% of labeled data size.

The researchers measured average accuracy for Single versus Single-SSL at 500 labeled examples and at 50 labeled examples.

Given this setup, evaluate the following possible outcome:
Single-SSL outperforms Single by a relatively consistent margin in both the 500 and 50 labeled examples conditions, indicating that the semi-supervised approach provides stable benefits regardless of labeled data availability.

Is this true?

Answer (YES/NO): NO